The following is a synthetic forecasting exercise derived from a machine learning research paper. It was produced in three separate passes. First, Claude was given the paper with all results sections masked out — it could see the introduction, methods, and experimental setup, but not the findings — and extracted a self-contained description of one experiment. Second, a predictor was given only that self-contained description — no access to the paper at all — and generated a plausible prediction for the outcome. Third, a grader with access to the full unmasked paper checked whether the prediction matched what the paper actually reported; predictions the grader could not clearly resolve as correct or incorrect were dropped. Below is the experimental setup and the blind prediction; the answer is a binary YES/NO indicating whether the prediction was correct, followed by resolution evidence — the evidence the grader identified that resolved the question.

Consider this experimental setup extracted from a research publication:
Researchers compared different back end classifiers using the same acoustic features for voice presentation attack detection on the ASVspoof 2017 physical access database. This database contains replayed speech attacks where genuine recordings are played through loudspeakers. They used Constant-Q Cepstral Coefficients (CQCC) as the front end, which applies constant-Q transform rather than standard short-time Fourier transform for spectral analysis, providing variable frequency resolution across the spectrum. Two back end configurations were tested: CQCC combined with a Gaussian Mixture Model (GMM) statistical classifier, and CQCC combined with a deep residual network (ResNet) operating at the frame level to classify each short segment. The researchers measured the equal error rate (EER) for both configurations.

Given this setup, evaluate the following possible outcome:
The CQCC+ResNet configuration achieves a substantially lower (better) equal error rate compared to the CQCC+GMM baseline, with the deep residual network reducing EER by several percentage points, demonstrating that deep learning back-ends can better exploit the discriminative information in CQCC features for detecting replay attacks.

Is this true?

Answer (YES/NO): NO